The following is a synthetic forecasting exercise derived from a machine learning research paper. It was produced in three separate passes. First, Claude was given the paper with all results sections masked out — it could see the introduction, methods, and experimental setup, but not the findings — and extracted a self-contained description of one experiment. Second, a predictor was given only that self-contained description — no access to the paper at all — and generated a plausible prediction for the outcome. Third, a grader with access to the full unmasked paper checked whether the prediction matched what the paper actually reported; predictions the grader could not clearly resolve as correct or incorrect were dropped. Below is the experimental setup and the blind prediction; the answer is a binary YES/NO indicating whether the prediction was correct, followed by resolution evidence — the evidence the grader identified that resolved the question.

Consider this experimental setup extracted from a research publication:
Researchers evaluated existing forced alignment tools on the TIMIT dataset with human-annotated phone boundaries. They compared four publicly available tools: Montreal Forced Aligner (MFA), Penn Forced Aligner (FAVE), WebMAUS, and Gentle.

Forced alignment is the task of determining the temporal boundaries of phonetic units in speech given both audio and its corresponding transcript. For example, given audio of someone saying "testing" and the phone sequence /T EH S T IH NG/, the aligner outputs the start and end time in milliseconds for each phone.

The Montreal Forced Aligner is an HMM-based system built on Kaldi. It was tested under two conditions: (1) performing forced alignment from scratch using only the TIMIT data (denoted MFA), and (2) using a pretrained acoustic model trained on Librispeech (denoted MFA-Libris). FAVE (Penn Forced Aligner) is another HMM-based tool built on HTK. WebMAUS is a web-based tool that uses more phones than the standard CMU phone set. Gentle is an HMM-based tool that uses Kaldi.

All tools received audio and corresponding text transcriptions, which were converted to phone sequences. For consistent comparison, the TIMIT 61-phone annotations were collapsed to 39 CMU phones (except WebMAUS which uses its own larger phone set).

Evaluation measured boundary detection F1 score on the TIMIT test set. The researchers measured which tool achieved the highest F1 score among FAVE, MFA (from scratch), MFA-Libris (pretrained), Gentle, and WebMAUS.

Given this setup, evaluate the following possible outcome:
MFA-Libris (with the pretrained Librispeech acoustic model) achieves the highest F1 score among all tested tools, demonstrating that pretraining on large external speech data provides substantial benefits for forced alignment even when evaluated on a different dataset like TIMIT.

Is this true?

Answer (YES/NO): NO